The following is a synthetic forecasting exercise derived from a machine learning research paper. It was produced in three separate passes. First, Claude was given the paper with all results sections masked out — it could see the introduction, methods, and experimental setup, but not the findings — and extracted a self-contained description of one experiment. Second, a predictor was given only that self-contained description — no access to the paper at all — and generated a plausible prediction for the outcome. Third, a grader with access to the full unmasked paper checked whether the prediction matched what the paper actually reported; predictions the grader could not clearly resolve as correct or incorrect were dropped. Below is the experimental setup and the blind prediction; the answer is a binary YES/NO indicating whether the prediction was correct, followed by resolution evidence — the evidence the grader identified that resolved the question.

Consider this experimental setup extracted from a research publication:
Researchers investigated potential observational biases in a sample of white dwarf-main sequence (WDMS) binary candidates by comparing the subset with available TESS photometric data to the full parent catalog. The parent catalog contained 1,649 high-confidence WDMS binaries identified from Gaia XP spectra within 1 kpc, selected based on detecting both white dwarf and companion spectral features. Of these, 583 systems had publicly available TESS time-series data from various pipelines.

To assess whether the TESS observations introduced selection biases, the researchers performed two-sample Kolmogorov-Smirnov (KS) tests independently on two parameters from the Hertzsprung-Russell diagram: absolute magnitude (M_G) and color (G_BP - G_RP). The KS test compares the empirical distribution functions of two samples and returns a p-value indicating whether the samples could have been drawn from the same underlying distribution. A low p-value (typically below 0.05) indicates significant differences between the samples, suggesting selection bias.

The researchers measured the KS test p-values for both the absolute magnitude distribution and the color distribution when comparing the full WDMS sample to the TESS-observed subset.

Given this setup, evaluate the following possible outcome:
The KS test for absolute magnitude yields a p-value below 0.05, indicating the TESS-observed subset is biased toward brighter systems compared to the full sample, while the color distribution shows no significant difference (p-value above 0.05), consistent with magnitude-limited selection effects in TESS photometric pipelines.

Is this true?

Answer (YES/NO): NO